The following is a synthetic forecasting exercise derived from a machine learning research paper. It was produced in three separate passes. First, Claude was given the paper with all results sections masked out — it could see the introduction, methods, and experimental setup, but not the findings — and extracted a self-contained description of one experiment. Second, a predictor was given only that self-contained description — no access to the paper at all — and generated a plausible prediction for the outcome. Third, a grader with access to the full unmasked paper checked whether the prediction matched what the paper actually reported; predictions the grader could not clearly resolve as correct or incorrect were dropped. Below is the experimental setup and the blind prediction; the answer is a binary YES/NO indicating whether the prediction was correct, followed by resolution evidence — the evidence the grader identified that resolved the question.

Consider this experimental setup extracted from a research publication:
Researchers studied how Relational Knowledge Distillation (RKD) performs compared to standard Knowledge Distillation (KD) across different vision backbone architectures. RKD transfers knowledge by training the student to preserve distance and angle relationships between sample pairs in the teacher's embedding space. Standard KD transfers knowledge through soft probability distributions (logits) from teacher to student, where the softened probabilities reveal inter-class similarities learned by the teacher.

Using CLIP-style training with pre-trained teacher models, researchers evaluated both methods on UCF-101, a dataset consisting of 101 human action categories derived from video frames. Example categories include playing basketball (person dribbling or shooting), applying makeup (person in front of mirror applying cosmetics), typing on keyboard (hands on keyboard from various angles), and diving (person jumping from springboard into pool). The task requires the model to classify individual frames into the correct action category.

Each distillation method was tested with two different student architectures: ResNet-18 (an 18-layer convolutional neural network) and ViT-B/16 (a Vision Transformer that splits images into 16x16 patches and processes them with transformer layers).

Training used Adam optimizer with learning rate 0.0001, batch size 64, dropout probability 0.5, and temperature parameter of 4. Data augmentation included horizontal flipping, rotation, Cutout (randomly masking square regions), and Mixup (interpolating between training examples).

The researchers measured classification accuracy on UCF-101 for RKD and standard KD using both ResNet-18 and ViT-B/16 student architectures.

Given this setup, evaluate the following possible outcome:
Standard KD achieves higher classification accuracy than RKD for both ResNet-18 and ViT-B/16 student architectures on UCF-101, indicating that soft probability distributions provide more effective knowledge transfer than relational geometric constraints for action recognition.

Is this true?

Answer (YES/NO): NO